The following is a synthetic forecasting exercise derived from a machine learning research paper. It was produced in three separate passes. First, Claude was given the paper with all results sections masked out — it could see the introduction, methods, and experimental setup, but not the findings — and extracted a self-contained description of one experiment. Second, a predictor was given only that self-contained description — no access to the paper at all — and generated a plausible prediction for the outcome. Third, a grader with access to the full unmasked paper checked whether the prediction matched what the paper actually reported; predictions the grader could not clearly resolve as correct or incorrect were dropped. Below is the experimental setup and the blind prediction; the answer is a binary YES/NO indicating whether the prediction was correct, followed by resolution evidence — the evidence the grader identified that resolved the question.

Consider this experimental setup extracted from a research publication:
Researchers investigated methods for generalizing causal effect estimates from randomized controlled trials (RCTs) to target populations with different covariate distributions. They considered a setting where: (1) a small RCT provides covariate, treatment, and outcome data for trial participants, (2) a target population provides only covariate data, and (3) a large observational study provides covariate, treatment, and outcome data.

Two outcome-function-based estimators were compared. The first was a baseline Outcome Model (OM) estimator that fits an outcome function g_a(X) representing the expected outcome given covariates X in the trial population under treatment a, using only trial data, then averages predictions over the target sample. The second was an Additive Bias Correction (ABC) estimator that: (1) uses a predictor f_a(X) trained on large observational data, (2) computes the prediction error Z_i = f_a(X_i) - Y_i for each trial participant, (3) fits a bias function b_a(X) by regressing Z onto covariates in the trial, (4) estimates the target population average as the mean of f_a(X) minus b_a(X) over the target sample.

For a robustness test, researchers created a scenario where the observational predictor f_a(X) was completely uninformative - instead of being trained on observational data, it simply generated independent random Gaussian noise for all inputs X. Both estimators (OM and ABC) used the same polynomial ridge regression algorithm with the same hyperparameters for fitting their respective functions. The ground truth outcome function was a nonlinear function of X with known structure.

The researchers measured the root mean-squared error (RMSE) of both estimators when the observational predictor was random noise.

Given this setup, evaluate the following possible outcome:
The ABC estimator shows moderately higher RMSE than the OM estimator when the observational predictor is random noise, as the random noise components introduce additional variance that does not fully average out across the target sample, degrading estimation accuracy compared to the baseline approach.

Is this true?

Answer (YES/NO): NO